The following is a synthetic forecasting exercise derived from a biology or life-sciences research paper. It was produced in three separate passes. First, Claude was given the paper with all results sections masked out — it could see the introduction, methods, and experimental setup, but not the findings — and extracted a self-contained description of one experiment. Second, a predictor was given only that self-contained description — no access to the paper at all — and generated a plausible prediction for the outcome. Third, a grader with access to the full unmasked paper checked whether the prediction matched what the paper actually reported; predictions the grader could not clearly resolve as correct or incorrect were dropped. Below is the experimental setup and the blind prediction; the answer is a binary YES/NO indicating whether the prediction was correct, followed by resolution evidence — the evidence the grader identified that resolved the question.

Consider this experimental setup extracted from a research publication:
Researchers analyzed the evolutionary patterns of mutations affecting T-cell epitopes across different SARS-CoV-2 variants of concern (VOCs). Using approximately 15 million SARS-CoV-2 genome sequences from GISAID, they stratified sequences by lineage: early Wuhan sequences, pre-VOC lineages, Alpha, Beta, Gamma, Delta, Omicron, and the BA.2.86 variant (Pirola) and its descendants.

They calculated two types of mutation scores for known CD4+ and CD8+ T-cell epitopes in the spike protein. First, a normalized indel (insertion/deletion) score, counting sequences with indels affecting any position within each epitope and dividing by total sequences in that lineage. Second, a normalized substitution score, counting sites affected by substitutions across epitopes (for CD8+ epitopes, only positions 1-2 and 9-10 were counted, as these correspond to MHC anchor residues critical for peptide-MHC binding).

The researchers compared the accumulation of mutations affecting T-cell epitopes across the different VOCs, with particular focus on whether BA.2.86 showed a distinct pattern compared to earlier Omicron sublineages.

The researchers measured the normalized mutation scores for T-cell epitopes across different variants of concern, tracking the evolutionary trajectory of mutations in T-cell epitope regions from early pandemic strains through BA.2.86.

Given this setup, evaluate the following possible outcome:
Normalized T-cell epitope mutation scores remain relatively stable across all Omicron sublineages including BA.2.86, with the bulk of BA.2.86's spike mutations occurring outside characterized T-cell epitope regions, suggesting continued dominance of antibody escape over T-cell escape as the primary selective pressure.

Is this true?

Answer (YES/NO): NO